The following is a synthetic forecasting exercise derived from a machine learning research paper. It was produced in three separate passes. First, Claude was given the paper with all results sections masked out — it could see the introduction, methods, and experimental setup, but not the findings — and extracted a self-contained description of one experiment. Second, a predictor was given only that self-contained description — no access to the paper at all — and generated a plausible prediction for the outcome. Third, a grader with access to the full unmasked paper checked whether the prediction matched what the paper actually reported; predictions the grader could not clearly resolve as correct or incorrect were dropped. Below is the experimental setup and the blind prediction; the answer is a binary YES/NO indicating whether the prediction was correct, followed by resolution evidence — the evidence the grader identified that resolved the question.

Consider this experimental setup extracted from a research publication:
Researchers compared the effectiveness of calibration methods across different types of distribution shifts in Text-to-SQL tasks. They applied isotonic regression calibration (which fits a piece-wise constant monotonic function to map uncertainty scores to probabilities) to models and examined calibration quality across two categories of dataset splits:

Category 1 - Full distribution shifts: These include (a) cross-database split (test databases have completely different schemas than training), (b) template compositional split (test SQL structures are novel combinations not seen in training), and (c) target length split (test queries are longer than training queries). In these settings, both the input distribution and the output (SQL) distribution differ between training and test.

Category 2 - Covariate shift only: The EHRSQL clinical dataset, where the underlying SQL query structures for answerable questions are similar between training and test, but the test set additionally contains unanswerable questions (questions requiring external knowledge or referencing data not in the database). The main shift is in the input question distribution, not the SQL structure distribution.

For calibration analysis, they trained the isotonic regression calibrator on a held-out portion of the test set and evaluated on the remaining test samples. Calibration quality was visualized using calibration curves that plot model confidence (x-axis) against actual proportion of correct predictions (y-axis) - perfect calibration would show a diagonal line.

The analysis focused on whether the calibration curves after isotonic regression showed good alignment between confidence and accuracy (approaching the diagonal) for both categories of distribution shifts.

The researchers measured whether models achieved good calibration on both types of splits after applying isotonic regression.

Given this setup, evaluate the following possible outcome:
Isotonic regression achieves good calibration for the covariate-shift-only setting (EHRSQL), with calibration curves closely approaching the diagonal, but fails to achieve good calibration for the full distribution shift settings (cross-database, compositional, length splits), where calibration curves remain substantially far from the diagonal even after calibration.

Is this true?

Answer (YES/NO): YES